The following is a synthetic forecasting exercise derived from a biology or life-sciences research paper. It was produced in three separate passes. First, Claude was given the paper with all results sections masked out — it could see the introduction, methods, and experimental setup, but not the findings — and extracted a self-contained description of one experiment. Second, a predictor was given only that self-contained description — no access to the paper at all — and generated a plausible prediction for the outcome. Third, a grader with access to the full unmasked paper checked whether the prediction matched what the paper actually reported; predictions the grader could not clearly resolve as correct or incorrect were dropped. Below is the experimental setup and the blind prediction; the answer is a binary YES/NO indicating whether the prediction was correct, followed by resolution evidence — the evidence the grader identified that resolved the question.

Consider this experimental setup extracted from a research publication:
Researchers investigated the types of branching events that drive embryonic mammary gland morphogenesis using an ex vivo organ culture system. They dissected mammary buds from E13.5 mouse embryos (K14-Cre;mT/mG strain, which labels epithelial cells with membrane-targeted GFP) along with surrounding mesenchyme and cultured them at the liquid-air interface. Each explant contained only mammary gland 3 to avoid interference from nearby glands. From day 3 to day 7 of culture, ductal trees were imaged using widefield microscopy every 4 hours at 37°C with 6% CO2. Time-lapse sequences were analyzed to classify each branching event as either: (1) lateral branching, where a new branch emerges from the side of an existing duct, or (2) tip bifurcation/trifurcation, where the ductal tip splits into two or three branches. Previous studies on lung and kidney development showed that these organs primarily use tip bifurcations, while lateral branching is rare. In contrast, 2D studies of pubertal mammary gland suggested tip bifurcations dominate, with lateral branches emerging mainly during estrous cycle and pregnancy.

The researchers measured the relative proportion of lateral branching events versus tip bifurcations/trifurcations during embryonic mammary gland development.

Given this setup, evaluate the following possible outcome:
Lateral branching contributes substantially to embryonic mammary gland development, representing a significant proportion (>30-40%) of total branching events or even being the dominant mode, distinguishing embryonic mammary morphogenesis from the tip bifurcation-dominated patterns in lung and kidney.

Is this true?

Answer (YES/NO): YES